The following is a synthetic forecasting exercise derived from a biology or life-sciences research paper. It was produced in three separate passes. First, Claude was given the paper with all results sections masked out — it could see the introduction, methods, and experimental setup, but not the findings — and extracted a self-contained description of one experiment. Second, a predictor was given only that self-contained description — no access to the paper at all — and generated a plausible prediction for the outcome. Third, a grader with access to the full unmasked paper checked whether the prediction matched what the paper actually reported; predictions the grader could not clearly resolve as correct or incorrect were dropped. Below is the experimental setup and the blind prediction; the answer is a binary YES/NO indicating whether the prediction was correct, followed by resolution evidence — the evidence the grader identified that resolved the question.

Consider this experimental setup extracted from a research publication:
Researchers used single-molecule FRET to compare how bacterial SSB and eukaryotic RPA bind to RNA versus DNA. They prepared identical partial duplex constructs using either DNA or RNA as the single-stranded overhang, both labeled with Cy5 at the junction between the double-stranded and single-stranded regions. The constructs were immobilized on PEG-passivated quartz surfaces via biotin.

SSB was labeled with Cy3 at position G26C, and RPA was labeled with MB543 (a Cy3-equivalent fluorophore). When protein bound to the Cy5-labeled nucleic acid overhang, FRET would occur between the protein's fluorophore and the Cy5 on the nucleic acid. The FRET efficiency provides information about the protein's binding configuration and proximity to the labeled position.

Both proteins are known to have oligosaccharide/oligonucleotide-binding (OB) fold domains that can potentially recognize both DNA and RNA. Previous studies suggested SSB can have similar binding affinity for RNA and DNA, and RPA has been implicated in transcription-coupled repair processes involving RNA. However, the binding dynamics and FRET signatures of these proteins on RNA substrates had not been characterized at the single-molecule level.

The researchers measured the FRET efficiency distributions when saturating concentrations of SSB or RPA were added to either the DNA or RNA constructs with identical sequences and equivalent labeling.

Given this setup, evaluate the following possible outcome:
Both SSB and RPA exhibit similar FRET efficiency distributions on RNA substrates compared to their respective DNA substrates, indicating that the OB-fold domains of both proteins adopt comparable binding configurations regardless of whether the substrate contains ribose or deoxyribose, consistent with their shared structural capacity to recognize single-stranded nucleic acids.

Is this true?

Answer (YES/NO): NO